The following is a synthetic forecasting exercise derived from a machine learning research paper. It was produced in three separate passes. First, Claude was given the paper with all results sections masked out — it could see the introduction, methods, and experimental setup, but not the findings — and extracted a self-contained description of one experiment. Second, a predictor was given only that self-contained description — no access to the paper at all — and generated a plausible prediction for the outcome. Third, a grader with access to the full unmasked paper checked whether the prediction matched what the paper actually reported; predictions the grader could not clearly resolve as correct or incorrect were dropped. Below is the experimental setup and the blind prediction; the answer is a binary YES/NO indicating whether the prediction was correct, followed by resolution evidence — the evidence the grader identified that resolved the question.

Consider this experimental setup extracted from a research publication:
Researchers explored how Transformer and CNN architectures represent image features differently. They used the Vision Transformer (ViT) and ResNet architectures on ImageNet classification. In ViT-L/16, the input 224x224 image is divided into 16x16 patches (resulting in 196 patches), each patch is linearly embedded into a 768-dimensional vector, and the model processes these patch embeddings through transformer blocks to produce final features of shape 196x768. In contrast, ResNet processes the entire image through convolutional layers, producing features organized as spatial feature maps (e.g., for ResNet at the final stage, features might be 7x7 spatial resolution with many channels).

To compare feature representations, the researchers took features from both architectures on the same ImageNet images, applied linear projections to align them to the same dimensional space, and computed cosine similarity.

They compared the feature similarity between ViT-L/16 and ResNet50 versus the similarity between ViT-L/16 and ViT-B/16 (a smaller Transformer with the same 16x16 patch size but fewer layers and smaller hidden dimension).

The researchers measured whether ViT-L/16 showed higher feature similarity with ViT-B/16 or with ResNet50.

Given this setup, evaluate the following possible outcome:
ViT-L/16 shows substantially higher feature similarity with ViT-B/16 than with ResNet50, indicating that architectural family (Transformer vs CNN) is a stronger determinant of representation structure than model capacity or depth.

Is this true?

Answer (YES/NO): YES